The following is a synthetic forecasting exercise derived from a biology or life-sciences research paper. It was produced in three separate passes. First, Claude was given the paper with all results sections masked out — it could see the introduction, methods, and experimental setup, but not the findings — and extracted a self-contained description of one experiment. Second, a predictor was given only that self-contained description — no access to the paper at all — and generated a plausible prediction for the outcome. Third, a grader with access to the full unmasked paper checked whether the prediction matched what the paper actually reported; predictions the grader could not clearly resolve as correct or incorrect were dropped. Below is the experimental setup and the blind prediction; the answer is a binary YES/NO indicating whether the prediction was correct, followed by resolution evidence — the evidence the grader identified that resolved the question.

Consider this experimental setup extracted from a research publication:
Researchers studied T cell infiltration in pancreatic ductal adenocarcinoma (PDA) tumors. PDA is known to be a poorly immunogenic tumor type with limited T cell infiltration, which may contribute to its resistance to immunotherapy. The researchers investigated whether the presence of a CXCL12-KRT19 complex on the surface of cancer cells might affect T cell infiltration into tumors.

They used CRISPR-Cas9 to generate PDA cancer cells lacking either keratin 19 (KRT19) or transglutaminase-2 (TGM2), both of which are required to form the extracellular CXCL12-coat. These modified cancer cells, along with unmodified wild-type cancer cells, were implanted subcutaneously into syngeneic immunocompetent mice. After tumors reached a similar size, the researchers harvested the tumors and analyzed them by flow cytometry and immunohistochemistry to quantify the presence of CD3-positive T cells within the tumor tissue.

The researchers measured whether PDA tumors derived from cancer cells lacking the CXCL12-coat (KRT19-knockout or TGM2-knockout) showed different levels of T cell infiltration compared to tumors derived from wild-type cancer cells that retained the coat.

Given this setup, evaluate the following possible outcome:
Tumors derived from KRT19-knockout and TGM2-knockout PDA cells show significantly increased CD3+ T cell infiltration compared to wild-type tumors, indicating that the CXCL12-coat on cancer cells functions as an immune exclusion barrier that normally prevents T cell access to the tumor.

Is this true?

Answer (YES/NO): YES